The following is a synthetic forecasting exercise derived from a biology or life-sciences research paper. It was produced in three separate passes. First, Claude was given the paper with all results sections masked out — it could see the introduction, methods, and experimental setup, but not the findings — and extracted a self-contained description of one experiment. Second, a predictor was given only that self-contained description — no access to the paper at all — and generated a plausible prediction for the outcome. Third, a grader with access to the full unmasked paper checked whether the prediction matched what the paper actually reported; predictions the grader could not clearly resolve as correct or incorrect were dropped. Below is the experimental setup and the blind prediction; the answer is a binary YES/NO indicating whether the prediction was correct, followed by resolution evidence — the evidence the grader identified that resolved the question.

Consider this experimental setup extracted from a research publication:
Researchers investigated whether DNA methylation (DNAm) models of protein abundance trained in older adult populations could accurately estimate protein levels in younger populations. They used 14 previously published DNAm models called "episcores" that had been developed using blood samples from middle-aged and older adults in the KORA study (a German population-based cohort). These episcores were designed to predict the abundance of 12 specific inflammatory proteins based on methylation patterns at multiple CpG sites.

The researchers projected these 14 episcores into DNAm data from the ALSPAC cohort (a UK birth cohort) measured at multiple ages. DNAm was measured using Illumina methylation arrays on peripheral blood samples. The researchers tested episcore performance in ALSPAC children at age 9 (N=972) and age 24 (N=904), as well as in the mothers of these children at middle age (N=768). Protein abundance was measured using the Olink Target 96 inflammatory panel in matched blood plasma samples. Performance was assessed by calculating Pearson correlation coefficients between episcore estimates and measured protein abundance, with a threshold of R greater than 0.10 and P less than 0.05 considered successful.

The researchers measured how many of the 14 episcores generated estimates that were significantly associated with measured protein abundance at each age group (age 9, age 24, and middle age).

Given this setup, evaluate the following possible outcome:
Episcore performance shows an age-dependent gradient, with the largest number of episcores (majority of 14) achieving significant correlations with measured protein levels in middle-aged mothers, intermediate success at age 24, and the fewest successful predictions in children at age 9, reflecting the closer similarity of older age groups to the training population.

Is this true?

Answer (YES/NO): YES